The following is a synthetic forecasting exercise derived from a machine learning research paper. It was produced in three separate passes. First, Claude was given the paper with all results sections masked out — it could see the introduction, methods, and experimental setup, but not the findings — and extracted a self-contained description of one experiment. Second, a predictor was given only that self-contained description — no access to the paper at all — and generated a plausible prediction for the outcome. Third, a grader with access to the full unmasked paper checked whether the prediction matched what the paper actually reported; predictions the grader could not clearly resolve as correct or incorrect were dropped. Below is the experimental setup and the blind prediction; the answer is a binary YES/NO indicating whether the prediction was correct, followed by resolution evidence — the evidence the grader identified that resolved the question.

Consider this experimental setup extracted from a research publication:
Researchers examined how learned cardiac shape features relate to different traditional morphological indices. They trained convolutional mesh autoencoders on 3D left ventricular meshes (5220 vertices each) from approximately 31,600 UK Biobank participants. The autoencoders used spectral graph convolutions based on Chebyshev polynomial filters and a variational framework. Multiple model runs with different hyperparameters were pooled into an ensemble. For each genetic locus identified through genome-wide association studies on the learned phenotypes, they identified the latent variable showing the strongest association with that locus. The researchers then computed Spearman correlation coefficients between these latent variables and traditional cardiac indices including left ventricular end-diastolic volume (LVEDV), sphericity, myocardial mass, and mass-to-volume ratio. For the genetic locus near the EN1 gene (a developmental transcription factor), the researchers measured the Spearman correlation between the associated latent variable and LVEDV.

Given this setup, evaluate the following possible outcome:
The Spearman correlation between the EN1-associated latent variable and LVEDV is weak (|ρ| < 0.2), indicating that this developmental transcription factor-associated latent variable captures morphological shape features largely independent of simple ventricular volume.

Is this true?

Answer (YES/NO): YES